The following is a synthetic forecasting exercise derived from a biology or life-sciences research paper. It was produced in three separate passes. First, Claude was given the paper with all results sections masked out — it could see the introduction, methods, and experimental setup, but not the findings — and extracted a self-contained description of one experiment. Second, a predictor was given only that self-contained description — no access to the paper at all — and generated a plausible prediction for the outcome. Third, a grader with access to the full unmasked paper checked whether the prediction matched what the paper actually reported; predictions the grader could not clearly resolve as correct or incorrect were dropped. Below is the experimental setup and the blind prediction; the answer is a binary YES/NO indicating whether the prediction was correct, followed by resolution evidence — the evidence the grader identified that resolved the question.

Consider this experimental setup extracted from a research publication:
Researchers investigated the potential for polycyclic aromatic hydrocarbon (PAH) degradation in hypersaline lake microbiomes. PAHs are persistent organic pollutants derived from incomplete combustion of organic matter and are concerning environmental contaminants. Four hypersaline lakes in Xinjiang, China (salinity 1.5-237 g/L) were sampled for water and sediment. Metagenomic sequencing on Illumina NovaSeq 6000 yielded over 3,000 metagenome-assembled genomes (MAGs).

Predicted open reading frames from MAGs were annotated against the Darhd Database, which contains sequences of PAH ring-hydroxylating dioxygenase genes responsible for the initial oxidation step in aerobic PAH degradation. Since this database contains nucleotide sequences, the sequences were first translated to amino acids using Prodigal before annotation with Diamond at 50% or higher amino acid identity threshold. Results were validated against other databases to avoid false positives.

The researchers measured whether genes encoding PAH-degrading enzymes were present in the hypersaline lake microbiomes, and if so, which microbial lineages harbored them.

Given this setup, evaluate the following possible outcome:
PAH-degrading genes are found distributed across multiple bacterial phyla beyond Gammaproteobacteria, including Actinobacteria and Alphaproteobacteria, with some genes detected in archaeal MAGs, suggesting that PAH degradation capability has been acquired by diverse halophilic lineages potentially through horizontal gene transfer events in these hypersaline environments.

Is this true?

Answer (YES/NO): NO